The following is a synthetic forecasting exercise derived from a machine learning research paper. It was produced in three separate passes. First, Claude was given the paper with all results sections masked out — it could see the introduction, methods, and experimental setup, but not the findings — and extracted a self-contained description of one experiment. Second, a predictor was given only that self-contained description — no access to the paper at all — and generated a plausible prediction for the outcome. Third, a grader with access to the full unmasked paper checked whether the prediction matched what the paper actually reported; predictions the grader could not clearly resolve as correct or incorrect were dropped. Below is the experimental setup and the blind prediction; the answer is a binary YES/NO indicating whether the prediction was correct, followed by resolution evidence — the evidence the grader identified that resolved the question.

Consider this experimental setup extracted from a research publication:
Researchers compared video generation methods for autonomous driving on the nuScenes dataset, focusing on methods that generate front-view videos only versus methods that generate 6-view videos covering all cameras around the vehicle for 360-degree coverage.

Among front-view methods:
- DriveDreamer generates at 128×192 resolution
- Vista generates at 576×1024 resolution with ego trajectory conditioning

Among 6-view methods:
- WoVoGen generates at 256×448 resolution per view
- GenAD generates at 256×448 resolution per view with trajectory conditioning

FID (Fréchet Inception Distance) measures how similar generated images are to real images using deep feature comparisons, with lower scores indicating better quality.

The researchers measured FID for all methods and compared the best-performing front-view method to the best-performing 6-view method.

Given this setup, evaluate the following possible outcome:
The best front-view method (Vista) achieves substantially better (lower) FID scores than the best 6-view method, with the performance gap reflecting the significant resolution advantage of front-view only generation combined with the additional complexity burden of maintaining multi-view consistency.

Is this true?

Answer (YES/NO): YES